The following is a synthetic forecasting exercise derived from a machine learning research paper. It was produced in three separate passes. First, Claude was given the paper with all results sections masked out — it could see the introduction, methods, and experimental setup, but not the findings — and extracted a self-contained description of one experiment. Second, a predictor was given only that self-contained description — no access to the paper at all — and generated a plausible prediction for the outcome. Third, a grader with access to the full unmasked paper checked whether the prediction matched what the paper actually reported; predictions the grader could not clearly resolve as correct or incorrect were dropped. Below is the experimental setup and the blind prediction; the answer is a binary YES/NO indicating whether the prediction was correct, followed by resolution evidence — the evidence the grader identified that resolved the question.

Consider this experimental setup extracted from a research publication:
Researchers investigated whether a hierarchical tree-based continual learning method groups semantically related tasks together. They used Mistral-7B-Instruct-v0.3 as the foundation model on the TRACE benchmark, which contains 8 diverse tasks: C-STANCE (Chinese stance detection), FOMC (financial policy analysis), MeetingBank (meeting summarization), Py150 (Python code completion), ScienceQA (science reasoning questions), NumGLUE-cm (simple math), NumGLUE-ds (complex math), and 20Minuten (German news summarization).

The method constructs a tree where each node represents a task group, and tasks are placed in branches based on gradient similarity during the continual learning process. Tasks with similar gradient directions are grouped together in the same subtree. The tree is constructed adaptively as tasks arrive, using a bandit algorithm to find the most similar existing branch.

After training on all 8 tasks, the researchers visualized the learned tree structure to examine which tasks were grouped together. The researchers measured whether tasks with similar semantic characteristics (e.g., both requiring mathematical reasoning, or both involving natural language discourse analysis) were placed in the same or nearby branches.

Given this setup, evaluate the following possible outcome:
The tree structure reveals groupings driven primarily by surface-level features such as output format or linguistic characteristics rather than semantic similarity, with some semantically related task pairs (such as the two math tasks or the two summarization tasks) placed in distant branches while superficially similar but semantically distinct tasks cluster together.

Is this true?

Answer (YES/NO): NO